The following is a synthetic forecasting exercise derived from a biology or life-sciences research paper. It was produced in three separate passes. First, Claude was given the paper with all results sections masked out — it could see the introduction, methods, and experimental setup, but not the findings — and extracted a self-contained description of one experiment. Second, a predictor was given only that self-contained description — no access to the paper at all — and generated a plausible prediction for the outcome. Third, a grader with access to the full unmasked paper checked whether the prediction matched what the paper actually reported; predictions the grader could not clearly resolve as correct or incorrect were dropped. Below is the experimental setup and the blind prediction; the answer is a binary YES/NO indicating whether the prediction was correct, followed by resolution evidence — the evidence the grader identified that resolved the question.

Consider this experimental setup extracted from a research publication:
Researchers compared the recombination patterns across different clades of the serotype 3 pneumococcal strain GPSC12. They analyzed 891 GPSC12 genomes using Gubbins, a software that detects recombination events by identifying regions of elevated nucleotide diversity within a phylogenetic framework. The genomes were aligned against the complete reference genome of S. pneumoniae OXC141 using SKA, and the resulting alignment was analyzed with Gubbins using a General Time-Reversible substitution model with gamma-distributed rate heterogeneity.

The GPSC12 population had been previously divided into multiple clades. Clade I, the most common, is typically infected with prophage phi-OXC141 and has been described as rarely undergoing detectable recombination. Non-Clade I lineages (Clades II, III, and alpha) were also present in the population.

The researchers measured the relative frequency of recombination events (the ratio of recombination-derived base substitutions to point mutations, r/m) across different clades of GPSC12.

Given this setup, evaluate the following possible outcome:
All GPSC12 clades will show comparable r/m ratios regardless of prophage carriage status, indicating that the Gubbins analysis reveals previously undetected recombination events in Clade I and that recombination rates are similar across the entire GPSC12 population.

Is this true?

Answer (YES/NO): NO